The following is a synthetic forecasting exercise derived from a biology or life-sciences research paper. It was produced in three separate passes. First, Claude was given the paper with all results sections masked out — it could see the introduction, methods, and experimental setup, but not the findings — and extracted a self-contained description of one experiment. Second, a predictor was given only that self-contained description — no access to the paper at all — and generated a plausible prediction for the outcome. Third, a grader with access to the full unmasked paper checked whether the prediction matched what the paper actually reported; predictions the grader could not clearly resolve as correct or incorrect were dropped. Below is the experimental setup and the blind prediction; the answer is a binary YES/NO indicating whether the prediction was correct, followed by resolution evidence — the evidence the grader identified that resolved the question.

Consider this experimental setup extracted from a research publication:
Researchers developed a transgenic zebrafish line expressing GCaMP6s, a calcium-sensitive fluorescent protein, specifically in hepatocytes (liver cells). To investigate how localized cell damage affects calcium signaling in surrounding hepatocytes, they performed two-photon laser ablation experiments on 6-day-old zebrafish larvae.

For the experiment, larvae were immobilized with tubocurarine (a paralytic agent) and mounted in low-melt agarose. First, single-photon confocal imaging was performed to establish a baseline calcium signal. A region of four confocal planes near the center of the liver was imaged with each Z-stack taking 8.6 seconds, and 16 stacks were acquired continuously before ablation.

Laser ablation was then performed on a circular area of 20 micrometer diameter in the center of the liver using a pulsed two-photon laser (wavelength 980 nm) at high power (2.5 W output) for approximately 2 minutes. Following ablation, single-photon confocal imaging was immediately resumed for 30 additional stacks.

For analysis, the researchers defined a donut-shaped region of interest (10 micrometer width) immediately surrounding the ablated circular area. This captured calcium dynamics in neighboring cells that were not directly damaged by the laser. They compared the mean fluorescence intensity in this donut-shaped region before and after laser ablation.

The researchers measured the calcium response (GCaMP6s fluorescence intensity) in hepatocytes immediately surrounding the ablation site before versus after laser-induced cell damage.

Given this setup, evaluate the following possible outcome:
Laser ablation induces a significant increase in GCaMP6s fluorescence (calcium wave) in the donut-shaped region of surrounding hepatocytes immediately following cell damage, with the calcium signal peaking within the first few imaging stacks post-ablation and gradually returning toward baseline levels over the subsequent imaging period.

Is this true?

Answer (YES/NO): YES